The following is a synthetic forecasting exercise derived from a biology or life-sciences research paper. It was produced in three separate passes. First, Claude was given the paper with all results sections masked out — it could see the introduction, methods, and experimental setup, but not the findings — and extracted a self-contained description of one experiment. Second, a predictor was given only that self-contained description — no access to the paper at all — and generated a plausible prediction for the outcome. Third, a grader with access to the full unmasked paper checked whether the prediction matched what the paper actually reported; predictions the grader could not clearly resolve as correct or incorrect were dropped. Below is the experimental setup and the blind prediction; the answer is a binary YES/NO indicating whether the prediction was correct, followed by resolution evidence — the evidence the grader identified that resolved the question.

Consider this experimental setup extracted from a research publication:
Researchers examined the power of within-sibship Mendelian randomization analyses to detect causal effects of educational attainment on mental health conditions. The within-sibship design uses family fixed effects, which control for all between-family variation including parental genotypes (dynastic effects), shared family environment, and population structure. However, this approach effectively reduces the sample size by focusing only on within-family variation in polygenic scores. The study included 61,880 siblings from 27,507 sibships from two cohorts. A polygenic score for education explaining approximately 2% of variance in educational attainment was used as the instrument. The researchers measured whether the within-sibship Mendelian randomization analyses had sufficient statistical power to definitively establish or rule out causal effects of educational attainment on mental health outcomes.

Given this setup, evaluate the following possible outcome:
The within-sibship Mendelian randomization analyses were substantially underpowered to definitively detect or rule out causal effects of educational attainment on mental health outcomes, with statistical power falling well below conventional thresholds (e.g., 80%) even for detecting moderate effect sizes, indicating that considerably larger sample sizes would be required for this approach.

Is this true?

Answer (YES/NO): NO